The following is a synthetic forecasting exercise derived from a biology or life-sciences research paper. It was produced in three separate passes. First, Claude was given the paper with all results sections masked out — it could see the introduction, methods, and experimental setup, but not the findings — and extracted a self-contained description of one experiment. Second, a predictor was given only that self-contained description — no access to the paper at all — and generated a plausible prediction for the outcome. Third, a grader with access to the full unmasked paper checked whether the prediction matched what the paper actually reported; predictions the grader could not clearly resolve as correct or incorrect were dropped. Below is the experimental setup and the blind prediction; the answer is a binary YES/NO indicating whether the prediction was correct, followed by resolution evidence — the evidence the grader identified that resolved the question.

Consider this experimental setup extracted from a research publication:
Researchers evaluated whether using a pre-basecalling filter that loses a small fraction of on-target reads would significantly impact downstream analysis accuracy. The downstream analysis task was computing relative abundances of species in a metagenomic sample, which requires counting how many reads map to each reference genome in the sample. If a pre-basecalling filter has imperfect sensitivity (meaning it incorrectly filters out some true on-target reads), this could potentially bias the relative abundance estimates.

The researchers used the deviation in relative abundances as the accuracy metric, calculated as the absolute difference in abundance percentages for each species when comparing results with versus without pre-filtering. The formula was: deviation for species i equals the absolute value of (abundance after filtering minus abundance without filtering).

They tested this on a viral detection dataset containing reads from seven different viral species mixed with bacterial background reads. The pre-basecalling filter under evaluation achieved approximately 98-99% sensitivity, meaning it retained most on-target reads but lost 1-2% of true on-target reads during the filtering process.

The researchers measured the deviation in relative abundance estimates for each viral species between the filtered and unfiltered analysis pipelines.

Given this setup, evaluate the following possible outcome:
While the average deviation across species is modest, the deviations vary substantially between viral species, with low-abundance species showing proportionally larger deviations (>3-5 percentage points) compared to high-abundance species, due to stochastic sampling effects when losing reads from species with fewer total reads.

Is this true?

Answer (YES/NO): NO